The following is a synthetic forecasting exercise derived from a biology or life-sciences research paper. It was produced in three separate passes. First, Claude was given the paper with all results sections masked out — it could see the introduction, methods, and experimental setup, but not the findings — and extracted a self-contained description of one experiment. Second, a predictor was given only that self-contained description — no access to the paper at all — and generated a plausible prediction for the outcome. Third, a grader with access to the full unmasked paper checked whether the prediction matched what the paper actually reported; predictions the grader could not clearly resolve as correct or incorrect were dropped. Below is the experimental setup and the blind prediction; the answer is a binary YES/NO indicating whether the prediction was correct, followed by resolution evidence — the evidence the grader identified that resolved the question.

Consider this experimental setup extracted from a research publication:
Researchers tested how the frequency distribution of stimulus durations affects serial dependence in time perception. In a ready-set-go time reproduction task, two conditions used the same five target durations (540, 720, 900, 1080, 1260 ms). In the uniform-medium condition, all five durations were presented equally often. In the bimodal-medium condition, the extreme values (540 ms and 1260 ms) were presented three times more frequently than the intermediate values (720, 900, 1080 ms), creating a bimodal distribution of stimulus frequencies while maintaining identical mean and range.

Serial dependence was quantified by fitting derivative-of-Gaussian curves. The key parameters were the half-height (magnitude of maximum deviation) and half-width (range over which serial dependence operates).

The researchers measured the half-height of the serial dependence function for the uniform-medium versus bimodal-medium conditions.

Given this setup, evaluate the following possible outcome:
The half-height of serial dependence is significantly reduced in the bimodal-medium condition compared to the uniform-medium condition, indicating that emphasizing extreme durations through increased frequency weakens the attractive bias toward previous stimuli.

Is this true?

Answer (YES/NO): NO